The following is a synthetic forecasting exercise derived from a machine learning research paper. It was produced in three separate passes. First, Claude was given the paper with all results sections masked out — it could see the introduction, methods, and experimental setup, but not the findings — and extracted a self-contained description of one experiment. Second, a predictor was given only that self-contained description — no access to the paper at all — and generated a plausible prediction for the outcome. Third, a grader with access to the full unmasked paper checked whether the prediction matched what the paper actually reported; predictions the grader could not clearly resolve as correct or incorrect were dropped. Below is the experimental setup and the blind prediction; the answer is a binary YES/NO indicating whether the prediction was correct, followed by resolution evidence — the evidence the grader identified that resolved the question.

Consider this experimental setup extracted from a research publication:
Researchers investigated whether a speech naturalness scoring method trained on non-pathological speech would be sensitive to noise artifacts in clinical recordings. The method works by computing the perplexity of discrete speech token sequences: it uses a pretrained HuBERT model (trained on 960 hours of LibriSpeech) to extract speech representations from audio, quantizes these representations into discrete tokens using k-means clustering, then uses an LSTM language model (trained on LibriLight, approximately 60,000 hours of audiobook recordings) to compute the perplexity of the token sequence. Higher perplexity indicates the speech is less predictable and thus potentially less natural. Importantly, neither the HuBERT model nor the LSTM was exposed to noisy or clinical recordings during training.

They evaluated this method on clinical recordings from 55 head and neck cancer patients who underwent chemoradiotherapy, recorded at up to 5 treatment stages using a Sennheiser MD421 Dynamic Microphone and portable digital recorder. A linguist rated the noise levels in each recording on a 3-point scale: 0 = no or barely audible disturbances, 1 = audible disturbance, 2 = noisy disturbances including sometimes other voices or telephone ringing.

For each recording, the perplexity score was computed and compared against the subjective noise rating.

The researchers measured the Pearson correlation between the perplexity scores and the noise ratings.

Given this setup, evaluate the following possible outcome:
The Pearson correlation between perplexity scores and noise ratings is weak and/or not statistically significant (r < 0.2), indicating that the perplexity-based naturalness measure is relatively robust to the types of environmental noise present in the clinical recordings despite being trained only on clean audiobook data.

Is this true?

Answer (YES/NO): YES